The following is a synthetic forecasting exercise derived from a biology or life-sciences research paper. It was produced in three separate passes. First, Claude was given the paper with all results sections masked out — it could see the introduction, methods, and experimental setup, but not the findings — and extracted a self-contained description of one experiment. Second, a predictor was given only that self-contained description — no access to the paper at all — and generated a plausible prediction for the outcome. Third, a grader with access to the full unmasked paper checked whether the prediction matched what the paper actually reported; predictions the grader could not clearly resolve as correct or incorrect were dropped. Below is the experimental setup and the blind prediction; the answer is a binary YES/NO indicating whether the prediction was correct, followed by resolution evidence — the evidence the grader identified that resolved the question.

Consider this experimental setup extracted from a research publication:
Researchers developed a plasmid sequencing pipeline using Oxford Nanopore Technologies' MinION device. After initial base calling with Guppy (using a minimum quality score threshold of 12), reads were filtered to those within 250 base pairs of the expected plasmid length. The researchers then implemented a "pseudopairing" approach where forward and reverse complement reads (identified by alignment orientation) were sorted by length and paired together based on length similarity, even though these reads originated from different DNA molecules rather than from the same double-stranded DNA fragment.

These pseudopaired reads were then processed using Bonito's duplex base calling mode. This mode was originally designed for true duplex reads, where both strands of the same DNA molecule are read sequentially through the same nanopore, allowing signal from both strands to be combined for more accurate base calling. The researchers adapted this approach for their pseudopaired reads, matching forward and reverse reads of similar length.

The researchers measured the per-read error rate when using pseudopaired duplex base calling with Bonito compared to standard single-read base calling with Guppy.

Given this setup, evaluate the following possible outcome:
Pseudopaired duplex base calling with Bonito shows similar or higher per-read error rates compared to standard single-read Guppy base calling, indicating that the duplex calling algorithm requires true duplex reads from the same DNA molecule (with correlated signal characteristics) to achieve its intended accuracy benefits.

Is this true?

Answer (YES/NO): NO